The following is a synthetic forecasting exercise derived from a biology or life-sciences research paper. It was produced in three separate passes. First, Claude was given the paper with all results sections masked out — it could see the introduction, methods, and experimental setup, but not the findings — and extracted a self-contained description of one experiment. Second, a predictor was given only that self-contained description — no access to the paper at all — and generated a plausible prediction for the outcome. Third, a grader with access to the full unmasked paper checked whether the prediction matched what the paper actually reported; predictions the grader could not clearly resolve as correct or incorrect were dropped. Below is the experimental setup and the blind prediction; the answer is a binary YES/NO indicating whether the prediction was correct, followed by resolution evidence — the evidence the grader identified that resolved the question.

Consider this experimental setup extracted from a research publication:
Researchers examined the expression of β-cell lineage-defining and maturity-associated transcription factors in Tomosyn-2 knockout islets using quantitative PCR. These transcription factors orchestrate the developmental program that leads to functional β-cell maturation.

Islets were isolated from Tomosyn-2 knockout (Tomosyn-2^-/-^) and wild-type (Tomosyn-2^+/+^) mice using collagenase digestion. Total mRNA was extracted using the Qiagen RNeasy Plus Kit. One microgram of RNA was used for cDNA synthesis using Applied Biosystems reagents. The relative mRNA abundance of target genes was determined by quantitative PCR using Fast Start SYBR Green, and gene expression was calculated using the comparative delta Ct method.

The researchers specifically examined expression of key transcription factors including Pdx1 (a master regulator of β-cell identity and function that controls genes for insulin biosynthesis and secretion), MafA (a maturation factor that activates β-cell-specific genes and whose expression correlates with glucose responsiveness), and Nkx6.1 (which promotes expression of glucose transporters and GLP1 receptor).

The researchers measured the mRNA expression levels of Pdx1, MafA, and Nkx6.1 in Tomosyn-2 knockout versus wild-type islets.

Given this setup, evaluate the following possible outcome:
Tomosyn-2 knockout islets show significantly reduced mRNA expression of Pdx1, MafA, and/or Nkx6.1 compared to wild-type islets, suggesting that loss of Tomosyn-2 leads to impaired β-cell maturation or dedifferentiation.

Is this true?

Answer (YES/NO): NO